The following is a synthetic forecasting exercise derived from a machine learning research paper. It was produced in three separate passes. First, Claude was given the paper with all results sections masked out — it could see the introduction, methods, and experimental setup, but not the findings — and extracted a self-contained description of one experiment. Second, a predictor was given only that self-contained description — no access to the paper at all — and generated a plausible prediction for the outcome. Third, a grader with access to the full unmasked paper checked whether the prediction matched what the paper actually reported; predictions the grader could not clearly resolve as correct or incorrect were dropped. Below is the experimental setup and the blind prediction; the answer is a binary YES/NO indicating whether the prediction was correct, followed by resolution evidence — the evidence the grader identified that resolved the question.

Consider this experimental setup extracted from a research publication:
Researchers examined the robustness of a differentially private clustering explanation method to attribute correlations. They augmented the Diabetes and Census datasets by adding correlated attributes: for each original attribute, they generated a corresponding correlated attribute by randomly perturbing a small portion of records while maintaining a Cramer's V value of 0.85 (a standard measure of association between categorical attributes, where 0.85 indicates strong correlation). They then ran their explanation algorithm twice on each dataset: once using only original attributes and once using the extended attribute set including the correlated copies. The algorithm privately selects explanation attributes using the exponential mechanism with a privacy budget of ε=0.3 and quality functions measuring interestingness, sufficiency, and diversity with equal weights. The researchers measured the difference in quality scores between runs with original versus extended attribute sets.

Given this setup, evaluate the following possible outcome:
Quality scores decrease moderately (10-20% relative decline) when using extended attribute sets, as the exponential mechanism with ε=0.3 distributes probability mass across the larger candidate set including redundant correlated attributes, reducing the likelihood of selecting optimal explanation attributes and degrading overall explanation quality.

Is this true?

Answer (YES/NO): NO